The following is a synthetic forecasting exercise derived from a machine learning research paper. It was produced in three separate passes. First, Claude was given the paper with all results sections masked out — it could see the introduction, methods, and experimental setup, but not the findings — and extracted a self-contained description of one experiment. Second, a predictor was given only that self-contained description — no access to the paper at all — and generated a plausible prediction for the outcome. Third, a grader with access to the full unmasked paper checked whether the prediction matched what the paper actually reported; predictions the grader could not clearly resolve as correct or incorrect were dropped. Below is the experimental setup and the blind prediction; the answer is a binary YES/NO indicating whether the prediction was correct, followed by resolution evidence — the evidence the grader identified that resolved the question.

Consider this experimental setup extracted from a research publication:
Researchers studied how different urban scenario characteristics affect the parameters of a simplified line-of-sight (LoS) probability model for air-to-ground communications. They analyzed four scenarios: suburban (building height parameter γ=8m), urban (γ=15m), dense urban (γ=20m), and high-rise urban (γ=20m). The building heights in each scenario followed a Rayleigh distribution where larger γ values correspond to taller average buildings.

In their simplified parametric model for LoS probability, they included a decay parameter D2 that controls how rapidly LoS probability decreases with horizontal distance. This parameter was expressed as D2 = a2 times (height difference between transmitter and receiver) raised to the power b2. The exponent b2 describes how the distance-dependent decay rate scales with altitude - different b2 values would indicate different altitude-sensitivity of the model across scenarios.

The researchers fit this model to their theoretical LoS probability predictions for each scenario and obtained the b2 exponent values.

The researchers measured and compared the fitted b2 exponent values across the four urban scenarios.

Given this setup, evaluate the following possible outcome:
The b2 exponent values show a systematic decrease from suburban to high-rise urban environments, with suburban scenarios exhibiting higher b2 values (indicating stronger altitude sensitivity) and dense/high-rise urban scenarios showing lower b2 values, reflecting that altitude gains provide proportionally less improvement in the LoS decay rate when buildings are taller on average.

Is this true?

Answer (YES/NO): YES